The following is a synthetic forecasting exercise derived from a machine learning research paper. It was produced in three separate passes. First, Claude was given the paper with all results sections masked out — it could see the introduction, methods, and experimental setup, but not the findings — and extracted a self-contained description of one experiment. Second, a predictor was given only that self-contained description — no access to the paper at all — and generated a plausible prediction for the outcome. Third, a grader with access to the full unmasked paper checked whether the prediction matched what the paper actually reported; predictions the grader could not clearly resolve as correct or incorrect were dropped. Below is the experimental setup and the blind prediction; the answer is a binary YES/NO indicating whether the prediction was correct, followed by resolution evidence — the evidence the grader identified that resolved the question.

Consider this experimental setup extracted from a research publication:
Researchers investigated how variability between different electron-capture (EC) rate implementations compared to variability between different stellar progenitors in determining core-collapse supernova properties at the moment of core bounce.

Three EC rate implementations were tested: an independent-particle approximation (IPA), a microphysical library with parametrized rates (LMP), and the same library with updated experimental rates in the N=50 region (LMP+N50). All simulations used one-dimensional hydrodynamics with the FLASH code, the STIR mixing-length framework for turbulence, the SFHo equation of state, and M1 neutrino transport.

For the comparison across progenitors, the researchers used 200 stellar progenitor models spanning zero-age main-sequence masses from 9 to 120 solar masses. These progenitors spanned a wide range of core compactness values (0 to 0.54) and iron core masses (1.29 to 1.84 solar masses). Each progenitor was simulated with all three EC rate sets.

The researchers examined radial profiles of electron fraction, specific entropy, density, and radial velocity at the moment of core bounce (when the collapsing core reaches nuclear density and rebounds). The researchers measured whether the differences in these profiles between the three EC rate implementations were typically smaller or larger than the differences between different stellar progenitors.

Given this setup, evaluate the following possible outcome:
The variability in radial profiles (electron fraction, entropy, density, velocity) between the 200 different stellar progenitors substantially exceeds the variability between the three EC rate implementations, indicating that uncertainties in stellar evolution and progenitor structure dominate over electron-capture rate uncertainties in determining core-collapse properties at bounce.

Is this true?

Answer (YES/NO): NO